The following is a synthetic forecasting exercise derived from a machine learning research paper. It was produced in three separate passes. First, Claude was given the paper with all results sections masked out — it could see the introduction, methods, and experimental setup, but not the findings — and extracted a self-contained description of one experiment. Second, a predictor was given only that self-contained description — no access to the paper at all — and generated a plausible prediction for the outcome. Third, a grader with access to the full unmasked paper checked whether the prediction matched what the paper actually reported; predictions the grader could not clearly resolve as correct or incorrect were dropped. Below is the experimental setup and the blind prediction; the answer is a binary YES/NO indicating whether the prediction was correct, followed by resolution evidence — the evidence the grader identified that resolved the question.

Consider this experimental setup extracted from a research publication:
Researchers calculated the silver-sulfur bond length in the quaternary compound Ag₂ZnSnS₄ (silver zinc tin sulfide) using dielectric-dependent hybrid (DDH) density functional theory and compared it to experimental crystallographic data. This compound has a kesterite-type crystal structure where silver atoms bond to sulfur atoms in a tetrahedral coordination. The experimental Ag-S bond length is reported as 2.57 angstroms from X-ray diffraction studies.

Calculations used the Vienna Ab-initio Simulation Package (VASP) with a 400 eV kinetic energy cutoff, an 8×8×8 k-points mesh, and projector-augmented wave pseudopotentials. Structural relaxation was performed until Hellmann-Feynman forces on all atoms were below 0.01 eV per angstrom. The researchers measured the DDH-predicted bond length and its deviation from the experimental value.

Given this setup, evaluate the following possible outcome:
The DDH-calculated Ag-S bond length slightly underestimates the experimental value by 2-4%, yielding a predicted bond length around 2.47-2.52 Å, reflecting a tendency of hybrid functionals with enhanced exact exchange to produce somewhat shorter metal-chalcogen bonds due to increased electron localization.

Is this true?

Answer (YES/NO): NO